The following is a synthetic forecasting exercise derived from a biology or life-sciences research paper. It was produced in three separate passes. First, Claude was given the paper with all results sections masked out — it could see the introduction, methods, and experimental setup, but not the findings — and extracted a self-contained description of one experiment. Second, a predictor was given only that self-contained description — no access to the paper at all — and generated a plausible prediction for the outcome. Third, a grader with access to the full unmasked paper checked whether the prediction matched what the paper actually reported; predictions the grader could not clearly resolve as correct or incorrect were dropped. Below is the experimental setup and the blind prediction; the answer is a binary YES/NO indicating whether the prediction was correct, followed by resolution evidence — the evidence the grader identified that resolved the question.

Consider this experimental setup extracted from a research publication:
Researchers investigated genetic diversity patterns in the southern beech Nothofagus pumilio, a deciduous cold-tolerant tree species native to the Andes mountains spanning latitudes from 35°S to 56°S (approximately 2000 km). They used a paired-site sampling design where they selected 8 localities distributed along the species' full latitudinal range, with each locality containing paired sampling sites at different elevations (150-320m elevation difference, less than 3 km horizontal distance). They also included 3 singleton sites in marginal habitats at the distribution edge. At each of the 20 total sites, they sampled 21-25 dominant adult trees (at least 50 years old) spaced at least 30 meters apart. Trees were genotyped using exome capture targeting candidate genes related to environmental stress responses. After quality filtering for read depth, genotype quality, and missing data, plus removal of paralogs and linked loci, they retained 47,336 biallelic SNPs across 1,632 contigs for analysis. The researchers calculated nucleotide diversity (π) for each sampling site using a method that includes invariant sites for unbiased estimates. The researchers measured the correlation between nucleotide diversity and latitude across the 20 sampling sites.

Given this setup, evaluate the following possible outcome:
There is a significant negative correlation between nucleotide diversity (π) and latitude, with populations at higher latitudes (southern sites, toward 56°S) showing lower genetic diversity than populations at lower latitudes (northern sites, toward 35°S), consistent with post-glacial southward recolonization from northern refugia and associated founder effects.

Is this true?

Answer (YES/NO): YES